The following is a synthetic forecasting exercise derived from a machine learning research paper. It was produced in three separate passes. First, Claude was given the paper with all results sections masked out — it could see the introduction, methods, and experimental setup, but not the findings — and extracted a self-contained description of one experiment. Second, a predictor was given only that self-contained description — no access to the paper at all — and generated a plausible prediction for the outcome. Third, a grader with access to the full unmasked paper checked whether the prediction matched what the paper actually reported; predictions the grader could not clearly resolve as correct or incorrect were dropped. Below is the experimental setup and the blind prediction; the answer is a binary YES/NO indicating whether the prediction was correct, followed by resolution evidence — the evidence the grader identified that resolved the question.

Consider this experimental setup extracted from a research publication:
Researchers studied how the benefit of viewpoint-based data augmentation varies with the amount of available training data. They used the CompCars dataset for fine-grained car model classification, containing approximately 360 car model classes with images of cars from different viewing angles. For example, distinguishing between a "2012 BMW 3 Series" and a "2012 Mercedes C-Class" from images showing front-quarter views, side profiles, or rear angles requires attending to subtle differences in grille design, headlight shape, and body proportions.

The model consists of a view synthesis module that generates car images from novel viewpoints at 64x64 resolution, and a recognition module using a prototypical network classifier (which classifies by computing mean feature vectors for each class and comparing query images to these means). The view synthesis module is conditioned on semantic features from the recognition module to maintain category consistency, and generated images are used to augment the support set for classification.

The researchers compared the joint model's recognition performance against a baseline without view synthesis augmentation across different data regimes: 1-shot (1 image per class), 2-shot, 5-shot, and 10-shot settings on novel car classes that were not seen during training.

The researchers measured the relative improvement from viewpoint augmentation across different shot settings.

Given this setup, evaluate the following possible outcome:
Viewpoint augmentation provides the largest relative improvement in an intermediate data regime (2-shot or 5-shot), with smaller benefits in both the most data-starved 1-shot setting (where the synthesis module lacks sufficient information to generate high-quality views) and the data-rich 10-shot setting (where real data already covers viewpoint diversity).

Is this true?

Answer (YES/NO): NO